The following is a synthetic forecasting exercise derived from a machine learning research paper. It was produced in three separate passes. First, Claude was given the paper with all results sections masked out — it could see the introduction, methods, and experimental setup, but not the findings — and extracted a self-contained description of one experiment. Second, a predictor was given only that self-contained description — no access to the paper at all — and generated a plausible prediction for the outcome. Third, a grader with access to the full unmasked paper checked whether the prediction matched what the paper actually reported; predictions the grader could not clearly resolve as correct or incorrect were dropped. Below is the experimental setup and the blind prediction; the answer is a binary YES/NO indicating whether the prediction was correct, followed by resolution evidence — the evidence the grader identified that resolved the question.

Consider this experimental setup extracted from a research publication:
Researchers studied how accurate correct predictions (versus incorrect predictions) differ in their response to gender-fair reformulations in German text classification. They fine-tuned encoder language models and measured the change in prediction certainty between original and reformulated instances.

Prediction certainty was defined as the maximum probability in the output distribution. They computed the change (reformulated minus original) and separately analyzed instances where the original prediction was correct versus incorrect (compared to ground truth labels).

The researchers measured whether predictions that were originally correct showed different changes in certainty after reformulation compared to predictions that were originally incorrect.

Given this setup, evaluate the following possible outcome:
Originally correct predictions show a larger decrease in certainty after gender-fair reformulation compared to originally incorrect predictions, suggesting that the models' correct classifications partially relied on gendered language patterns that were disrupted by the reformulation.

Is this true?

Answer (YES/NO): YES